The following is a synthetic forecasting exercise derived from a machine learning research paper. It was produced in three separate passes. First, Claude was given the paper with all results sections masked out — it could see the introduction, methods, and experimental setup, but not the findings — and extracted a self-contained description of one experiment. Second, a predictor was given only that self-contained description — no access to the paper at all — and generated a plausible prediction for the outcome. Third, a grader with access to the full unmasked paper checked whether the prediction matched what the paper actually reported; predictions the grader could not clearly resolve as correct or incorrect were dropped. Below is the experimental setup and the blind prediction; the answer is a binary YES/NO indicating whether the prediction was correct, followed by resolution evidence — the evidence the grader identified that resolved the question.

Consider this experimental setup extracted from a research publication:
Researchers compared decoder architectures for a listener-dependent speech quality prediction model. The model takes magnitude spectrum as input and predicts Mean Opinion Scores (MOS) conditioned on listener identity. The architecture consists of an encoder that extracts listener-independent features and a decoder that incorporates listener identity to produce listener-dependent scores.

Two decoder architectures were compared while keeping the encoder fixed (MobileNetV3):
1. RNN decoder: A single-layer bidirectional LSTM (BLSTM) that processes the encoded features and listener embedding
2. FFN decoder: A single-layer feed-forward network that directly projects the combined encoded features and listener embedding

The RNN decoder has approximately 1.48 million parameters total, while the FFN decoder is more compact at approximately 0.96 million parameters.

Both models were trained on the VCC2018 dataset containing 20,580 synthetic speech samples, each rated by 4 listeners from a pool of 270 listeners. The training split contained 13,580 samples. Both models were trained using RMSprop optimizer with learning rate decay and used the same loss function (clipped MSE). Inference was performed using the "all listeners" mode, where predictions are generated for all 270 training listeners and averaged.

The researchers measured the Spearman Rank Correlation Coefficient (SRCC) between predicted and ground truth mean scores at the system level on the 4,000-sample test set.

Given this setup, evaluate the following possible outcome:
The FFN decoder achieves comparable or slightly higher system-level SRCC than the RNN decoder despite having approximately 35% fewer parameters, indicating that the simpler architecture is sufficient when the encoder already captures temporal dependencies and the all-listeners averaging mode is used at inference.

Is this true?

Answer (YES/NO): NO